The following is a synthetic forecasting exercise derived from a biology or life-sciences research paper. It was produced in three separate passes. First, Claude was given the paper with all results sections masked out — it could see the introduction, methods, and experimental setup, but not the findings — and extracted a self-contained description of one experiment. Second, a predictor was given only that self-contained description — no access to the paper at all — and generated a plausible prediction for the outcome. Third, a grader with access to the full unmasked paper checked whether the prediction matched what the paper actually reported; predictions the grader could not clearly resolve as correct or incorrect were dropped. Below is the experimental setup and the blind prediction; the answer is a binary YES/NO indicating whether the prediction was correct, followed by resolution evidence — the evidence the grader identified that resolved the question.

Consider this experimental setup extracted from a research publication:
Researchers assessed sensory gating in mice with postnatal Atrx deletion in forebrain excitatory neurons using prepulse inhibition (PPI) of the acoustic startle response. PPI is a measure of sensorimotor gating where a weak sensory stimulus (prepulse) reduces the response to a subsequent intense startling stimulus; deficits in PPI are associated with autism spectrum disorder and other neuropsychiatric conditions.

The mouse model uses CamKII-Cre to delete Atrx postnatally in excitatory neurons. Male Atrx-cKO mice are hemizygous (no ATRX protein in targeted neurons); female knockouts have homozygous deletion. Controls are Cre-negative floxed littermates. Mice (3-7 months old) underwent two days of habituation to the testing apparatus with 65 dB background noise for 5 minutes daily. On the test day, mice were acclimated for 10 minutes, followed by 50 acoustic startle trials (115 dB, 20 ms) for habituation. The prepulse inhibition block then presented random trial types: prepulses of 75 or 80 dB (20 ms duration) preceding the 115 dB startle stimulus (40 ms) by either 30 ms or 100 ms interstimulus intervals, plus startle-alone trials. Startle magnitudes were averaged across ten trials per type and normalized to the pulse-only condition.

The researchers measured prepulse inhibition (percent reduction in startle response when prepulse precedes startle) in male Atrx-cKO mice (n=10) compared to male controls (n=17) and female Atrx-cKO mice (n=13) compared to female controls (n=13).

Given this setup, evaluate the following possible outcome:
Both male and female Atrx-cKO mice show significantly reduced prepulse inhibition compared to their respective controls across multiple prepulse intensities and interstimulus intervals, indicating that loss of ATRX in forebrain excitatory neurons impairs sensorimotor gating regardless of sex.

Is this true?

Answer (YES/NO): NO